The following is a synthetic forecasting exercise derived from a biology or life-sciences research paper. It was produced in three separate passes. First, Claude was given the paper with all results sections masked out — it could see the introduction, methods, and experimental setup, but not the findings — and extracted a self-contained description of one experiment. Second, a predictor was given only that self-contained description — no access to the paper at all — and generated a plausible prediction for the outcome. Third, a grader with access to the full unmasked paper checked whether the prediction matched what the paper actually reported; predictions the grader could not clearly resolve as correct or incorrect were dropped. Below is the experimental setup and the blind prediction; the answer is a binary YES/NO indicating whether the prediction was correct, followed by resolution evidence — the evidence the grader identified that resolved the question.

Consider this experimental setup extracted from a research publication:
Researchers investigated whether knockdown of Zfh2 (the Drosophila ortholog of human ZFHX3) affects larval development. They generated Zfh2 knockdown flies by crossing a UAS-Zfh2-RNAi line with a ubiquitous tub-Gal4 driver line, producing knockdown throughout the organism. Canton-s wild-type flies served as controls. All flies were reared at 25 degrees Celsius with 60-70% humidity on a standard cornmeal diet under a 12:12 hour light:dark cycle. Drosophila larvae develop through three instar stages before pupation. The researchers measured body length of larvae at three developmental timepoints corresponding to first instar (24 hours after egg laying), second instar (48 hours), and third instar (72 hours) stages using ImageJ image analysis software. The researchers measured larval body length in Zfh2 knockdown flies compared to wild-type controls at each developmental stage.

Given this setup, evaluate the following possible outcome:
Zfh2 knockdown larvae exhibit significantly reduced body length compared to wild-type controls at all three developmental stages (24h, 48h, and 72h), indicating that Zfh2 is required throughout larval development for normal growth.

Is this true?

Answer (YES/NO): NO